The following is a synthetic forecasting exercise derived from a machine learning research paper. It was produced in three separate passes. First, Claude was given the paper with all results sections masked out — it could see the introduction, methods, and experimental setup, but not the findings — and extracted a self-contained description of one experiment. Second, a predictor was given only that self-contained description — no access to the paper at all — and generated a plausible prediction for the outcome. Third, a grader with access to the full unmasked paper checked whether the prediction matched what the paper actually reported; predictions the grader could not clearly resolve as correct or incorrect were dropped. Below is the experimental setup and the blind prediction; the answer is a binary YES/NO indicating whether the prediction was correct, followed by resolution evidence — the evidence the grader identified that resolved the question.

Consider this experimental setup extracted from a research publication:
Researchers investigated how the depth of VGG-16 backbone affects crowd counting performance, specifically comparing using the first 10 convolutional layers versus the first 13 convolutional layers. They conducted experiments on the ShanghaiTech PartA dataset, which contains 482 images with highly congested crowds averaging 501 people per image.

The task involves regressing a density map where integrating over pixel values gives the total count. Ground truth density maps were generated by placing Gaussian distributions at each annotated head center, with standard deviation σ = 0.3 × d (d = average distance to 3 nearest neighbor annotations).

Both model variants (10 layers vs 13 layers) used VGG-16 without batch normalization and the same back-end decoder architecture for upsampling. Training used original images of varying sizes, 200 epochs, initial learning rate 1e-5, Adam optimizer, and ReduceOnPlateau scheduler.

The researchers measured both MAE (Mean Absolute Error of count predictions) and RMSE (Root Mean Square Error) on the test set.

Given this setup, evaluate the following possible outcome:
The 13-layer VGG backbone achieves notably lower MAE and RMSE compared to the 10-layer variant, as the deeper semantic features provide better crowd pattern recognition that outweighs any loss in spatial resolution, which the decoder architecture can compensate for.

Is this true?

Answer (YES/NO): NO